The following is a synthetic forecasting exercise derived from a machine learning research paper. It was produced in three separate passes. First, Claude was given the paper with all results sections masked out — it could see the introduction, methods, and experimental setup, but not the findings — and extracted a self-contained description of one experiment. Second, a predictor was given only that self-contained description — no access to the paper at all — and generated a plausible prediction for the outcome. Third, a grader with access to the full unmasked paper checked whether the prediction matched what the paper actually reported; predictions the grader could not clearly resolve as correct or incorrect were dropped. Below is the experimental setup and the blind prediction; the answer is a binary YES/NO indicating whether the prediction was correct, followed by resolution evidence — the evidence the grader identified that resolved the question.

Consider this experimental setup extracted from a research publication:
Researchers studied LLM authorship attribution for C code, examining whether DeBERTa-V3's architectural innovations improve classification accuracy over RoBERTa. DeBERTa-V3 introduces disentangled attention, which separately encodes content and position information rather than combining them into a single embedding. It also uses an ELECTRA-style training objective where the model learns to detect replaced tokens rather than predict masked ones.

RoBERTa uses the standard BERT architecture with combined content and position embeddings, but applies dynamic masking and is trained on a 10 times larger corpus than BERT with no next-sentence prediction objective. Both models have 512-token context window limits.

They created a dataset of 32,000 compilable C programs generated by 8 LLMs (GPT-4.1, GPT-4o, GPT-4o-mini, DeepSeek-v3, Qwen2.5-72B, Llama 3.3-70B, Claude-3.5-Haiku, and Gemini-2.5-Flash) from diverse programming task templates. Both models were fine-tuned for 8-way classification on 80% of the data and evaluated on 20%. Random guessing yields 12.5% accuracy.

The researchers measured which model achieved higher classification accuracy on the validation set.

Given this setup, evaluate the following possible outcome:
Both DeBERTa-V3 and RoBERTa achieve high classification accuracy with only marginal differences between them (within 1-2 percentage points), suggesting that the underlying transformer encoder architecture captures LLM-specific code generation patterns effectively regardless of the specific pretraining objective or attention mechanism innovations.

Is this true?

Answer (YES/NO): YES